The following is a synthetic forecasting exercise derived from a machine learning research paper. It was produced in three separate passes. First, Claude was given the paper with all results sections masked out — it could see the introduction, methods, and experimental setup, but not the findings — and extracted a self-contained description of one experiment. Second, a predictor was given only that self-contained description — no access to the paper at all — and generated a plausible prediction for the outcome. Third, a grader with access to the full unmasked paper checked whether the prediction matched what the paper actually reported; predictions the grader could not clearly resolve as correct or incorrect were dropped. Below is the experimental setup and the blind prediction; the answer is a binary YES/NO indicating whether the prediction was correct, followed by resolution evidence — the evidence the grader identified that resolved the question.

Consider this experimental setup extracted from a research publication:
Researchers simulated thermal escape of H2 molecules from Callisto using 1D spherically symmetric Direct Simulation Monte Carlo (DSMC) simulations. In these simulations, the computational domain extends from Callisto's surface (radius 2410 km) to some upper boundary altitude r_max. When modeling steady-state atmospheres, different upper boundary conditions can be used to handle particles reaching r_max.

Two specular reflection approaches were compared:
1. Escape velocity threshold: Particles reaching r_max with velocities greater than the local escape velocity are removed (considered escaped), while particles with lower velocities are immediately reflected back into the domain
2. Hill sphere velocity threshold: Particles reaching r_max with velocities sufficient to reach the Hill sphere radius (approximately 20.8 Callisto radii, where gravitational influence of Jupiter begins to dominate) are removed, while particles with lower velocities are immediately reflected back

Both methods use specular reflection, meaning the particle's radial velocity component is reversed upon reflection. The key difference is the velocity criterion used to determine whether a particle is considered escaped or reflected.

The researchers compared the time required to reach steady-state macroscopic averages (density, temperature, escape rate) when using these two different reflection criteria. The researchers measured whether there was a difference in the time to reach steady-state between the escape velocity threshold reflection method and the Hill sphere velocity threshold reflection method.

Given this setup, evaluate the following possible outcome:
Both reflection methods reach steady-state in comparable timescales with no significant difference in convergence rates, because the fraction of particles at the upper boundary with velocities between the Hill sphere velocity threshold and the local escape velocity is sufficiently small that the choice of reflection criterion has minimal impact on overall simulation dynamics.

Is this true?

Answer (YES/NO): YES